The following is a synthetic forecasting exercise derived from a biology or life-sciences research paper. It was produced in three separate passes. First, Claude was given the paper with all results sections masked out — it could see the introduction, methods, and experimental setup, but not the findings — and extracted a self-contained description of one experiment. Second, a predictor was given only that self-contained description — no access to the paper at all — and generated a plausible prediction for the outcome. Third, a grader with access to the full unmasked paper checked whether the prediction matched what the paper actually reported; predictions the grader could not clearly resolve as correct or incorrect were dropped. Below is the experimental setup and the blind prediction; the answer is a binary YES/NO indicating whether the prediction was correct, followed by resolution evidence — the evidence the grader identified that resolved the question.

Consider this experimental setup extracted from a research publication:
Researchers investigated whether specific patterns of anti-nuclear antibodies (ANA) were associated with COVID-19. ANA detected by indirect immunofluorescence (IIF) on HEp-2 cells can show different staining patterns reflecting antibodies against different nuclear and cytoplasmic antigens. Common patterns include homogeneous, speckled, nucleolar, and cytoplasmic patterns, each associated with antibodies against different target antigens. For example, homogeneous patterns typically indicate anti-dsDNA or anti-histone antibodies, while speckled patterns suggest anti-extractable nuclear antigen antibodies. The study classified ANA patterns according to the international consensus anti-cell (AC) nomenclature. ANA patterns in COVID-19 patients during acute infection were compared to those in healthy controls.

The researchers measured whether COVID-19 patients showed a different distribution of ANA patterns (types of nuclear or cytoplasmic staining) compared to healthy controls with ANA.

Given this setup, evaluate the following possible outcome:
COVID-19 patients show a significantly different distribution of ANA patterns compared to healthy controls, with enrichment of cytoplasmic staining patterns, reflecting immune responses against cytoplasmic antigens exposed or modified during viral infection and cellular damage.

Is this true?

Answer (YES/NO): NO